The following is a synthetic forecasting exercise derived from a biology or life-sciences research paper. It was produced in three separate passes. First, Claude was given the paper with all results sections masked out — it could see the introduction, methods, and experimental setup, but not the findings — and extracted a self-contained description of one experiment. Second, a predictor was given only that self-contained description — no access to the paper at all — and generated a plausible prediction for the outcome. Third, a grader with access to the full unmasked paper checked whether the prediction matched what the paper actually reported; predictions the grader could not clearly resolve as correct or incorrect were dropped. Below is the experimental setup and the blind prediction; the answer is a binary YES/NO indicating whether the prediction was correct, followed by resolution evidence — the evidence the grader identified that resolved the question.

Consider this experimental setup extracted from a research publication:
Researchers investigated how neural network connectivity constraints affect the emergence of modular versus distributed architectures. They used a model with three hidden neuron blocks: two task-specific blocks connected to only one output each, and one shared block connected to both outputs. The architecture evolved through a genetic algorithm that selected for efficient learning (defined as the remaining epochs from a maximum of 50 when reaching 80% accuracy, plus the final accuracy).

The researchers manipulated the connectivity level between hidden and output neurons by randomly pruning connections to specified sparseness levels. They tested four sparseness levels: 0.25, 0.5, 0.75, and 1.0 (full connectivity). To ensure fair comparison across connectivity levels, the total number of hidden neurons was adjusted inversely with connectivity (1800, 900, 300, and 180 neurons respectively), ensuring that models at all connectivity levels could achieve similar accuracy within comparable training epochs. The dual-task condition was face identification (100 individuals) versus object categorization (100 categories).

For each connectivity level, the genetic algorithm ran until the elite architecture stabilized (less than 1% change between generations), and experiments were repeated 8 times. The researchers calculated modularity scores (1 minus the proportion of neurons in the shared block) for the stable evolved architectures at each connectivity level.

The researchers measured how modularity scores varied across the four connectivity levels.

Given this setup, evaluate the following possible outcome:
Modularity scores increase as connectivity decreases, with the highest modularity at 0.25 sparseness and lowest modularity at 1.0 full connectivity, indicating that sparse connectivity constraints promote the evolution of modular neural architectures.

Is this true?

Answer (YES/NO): YES